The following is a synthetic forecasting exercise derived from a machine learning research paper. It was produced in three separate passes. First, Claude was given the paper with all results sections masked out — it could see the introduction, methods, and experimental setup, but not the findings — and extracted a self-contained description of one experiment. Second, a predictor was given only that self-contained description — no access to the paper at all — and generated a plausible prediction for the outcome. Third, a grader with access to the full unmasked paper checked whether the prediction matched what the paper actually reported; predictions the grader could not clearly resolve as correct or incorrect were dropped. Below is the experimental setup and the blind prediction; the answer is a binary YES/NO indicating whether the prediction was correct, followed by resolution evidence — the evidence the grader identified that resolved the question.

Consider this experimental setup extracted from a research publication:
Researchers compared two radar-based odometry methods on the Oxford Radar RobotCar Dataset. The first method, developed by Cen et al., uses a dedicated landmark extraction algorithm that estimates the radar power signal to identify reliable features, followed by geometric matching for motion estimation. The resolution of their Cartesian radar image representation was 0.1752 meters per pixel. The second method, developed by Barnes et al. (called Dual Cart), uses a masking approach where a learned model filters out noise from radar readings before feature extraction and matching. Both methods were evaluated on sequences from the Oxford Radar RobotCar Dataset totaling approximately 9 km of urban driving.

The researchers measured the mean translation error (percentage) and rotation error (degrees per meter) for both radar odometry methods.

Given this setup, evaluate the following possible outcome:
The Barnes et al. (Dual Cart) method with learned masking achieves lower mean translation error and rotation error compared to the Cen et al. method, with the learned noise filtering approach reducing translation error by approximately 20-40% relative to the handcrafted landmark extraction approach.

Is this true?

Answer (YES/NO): NO